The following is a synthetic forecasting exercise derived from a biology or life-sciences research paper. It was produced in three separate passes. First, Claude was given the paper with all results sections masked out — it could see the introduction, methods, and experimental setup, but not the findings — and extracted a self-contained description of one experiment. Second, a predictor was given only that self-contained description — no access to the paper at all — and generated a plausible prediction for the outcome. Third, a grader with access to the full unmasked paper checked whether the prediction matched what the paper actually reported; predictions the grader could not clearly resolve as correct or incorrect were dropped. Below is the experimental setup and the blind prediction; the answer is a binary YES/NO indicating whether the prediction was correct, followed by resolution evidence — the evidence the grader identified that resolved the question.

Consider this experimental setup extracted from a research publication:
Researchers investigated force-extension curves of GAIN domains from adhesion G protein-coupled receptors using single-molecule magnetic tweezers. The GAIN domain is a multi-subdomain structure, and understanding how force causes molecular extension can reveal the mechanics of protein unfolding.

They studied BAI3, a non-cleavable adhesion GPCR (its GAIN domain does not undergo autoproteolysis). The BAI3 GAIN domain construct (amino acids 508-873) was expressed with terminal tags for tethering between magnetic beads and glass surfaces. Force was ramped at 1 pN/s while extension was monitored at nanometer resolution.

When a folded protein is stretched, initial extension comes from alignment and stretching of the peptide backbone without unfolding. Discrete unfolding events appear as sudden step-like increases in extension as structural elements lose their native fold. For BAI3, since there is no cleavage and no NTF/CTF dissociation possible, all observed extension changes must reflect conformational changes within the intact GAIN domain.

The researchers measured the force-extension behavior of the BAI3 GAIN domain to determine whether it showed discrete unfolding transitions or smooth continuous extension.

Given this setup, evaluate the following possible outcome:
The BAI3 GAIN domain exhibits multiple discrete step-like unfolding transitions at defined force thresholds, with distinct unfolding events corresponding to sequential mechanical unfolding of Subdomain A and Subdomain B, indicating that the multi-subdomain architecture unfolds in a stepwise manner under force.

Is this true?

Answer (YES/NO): NO